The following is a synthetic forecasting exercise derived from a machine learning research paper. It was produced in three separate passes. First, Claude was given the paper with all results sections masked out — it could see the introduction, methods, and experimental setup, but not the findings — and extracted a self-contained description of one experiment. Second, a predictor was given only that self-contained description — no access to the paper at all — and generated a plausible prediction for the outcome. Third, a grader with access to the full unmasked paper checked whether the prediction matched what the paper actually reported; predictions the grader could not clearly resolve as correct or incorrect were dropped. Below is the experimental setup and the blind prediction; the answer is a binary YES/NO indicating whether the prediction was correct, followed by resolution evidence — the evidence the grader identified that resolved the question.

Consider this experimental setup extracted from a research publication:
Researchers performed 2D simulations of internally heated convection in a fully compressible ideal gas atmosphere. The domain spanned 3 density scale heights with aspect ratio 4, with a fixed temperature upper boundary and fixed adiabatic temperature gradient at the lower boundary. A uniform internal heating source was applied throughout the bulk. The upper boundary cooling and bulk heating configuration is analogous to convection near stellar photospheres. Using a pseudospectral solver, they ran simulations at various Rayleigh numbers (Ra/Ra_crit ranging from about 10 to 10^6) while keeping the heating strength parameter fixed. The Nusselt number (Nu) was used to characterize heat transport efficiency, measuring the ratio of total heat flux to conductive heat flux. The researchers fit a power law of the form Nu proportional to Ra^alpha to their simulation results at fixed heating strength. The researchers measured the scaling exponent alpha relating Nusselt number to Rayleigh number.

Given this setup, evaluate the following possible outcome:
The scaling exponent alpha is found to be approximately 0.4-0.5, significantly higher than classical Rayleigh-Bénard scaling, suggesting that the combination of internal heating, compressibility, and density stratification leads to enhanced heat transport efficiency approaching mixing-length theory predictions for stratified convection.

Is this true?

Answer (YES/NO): NO